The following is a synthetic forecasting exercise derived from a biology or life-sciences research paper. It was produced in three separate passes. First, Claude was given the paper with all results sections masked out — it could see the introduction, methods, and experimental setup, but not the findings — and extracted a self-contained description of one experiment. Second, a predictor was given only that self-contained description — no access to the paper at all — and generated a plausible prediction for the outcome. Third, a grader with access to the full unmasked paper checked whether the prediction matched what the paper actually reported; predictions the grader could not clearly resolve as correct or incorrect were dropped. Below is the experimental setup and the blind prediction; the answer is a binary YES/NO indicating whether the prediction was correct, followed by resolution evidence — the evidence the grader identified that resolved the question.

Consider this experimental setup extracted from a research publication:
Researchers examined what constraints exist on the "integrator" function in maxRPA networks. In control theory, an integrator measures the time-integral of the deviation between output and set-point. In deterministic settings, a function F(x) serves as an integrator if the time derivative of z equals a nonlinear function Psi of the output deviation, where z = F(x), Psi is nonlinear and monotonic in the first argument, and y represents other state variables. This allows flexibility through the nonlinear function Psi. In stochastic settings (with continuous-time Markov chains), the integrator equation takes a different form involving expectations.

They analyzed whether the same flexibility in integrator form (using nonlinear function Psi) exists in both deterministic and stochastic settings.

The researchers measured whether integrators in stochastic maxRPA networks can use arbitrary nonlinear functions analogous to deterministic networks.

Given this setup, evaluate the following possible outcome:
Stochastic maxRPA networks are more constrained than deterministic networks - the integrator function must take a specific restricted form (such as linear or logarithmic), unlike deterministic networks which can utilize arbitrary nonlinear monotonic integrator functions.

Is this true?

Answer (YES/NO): YES